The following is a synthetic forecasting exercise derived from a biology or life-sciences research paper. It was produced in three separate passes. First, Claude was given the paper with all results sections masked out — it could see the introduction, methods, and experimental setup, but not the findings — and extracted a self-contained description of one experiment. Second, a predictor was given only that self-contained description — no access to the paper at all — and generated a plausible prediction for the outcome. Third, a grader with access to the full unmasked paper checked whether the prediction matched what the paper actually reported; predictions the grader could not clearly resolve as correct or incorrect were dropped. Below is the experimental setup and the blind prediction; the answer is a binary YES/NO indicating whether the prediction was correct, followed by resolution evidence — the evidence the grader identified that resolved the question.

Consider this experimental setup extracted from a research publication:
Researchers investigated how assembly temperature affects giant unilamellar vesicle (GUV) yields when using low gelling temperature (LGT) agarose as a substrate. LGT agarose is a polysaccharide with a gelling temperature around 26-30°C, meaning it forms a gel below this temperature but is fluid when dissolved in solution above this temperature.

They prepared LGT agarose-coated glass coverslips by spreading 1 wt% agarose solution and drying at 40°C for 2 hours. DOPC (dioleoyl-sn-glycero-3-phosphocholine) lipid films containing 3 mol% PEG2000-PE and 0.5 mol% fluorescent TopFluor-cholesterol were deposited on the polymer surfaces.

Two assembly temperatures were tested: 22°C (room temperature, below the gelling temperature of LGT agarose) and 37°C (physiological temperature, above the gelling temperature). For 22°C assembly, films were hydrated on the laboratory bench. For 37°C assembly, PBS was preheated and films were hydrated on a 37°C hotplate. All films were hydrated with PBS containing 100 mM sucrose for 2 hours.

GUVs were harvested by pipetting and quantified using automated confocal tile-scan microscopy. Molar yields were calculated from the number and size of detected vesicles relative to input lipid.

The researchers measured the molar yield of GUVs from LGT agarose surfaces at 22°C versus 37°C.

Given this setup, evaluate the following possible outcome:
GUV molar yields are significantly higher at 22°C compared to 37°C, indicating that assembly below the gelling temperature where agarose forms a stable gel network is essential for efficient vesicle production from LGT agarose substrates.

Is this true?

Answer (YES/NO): YES